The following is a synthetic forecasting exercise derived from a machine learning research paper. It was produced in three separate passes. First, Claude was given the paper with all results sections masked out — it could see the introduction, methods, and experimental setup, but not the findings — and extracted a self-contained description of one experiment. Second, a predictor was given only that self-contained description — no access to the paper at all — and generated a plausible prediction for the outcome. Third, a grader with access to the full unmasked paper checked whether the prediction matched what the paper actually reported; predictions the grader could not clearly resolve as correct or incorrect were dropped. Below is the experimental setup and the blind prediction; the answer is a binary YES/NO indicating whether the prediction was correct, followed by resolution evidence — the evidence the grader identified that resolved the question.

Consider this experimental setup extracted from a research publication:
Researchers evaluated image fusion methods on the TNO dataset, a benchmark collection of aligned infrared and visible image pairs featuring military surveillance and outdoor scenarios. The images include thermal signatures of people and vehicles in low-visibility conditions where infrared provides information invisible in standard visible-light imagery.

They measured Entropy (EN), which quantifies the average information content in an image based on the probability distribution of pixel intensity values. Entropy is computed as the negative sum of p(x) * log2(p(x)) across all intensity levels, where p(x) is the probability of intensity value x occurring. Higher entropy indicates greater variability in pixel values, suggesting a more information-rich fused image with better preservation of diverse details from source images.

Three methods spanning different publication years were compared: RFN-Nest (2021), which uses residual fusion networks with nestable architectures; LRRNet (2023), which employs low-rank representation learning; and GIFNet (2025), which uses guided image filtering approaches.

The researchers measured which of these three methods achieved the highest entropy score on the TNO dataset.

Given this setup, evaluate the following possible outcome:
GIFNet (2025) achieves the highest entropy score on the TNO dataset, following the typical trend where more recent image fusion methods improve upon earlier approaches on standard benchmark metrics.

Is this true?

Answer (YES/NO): NO